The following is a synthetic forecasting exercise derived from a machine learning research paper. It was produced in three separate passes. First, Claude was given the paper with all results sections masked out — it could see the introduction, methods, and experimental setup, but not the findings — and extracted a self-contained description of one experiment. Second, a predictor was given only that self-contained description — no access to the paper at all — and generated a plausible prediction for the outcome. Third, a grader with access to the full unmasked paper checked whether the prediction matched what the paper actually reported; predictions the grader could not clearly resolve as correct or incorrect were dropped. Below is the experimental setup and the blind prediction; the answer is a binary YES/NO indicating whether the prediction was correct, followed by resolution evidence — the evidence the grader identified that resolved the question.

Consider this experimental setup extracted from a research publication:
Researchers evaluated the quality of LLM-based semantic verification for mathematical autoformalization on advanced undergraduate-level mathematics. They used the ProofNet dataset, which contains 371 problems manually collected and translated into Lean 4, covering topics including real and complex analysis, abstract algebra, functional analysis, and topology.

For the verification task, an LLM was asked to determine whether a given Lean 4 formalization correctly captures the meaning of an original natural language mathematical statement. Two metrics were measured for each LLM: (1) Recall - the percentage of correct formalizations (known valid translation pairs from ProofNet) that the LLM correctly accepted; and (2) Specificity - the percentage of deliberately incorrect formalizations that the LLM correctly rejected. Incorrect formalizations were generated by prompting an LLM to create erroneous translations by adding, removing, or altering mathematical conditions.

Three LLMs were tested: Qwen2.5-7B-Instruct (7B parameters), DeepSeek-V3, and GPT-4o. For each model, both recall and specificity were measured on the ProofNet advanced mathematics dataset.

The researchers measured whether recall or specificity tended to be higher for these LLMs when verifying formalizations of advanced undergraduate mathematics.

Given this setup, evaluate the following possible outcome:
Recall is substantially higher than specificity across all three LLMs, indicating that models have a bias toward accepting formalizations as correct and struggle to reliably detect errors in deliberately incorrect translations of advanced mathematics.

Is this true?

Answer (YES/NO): NO